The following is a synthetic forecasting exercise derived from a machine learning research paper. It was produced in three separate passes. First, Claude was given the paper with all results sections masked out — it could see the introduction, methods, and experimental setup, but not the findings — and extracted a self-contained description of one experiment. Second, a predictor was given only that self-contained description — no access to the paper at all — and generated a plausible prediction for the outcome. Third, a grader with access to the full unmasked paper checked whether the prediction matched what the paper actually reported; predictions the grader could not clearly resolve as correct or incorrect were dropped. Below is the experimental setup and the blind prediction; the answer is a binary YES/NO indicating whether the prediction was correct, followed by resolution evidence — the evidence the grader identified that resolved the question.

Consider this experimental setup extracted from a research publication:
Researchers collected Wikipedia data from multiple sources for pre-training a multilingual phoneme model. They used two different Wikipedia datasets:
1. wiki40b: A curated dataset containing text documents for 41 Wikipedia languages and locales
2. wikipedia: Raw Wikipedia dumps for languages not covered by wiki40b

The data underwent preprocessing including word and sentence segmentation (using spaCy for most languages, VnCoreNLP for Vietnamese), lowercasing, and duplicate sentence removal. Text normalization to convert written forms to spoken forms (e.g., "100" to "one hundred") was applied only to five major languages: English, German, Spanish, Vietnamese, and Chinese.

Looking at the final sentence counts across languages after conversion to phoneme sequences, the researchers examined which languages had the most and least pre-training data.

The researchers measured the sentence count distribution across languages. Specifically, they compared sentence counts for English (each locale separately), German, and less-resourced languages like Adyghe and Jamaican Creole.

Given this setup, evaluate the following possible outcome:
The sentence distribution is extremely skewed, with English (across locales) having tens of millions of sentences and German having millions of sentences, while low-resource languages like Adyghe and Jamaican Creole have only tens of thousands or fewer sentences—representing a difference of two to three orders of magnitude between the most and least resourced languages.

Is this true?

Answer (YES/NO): NO